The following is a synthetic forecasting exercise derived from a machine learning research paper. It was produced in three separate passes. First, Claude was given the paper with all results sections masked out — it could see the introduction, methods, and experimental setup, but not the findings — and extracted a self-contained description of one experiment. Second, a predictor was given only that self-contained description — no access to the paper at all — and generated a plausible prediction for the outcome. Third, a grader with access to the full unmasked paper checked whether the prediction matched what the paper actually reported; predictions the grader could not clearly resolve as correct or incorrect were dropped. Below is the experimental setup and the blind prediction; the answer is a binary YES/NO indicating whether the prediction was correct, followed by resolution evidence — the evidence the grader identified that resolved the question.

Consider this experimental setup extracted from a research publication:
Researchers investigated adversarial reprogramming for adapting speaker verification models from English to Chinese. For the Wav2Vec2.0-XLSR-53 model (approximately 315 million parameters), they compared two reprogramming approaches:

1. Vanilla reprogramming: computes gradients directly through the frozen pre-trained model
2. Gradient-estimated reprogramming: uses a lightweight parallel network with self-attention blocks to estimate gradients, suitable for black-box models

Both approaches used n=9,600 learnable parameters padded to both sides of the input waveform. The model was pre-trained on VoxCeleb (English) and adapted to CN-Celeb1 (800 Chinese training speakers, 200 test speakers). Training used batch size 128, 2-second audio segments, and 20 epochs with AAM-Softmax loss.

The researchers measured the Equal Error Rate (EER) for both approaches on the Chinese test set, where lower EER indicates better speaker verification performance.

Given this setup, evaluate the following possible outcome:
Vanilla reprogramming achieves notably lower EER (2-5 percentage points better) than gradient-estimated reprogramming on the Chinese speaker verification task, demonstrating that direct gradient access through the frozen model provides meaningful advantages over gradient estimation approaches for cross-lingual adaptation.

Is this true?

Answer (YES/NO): NO